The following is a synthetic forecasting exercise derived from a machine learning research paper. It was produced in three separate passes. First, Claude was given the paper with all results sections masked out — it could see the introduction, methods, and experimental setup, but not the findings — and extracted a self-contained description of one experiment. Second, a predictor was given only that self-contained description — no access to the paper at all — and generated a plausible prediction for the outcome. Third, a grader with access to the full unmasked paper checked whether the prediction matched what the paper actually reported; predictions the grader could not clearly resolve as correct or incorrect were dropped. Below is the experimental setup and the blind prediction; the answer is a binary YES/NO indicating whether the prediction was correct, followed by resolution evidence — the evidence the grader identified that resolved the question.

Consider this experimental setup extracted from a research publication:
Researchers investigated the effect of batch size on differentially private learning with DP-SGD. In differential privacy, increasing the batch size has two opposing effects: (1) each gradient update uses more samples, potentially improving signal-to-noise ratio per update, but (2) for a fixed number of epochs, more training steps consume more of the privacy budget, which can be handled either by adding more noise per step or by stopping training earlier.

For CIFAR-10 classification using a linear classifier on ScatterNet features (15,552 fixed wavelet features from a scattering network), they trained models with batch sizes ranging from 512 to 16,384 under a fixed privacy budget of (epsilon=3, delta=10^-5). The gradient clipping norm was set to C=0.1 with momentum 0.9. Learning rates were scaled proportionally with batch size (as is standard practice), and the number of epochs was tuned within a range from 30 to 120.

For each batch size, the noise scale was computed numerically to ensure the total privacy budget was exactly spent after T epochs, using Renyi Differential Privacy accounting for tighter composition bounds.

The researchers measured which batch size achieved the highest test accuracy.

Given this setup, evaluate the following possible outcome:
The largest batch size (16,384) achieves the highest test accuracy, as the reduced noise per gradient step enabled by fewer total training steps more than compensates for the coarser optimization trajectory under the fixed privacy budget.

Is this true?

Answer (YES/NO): NO